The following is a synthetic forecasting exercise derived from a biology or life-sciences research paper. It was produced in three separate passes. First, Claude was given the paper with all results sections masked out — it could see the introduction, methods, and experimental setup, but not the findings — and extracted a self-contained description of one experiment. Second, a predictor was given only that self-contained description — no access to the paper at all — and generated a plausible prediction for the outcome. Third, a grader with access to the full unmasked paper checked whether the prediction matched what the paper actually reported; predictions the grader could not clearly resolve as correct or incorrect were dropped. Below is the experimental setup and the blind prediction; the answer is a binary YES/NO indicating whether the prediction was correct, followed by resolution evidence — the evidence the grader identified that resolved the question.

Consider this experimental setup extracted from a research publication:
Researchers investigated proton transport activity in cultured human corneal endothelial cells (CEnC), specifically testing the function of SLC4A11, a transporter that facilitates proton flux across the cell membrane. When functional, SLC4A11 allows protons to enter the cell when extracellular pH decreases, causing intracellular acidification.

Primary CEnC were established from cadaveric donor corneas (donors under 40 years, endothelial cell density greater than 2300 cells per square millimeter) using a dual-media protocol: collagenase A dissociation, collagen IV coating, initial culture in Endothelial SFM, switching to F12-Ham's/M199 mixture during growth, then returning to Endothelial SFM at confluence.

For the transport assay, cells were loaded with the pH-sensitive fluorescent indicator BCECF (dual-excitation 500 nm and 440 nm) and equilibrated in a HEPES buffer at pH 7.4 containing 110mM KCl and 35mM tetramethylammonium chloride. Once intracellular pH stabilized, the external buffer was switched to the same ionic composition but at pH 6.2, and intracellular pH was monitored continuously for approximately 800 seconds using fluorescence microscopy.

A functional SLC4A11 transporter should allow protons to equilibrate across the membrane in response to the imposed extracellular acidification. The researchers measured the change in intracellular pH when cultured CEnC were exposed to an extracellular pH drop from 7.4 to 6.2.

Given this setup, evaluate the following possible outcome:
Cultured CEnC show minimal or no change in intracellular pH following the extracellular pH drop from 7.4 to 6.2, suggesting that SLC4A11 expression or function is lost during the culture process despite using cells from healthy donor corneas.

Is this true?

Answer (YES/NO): NO